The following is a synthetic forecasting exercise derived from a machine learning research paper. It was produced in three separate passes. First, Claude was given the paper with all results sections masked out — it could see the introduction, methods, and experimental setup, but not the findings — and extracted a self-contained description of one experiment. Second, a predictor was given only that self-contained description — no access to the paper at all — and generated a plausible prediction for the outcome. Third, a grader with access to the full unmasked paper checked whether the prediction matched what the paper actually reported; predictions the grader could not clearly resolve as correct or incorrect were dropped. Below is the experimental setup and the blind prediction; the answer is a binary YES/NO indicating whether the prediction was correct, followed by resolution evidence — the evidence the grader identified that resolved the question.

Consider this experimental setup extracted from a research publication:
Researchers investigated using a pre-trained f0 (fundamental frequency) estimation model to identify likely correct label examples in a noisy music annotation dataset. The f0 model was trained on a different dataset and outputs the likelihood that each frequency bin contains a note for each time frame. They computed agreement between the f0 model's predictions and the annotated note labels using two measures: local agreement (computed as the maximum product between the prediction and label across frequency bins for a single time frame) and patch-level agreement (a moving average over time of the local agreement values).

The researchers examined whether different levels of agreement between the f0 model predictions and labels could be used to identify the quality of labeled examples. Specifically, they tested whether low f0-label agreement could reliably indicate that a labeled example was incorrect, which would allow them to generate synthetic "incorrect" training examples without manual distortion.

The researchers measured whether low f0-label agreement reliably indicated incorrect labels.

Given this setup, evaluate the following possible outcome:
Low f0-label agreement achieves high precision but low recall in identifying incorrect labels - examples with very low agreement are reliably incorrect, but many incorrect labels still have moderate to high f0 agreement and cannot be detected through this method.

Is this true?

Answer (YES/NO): NO